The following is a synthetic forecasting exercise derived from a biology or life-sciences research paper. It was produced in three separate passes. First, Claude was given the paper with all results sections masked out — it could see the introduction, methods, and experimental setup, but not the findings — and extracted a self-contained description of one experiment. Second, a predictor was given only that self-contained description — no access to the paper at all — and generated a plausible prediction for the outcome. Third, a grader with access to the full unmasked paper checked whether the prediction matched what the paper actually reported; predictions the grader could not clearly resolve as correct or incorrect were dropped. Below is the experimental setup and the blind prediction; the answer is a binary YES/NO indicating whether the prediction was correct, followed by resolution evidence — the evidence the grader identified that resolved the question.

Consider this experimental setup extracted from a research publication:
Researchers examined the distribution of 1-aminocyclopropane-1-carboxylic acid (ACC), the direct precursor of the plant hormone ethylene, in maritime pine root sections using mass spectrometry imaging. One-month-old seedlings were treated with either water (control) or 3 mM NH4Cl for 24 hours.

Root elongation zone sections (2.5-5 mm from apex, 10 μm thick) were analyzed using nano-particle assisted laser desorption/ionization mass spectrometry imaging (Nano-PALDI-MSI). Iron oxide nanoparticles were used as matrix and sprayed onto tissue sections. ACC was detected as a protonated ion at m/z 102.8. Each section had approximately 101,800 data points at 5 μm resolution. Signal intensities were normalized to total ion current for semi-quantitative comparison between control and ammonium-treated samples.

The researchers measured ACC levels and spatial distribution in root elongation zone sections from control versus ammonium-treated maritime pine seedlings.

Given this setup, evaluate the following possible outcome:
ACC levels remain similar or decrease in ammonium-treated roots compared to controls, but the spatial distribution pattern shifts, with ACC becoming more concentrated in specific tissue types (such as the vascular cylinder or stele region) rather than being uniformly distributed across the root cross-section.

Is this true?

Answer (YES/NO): NO